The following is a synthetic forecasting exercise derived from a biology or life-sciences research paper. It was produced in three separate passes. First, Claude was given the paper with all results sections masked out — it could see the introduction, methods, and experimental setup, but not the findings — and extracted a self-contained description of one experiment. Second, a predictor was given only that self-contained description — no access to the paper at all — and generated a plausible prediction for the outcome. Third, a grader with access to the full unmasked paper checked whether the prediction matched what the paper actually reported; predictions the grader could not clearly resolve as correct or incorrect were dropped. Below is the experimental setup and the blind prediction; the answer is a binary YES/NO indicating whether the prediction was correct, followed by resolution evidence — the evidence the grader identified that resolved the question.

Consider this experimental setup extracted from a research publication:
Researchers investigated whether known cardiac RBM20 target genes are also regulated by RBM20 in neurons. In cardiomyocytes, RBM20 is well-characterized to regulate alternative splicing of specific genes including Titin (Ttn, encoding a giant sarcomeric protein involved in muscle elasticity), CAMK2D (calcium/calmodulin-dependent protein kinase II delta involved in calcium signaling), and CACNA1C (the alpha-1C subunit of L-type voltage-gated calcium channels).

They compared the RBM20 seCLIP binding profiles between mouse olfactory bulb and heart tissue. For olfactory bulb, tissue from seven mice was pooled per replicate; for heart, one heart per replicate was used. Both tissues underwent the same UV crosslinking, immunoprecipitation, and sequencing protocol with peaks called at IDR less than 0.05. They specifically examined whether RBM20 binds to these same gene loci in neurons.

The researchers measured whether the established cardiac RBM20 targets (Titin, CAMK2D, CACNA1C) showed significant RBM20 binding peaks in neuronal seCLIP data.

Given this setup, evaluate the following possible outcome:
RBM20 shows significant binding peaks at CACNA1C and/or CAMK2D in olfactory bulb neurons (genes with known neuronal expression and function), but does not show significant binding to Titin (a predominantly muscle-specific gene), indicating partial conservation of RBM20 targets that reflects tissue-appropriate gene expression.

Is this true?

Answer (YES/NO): YES